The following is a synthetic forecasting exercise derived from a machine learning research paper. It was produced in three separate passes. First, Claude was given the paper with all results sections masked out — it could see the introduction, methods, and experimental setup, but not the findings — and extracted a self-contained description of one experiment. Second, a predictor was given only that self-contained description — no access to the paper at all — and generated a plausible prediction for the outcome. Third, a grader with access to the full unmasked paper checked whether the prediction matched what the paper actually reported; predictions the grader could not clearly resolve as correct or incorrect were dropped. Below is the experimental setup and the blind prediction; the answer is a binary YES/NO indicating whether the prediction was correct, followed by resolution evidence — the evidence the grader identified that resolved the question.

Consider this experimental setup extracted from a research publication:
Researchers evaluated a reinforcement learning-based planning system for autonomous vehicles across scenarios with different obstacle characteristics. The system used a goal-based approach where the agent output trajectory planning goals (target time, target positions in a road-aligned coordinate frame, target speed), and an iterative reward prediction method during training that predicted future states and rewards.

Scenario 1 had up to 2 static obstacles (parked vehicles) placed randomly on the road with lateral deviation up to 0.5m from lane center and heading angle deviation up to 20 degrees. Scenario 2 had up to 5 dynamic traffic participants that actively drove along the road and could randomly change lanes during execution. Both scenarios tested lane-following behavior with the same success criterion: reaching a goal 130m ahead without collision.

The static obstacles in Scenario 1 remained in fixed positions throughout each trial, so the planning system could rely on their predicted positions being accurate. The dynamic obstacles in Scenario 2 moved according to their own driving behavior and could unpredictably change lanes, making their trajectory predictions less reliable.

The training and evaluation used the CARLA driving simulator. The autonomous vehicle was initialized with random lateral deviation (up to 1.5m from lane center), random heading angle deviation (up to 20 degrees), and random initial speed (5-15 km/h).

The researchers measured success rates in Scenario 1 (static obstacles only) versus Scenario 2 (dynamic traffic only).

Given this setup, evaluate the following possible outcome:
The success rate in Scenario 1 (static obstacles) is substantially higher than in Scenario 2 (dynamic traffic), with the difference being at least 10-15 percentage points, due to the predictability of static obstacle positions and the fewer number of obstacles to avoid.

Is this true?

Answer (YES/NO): NO